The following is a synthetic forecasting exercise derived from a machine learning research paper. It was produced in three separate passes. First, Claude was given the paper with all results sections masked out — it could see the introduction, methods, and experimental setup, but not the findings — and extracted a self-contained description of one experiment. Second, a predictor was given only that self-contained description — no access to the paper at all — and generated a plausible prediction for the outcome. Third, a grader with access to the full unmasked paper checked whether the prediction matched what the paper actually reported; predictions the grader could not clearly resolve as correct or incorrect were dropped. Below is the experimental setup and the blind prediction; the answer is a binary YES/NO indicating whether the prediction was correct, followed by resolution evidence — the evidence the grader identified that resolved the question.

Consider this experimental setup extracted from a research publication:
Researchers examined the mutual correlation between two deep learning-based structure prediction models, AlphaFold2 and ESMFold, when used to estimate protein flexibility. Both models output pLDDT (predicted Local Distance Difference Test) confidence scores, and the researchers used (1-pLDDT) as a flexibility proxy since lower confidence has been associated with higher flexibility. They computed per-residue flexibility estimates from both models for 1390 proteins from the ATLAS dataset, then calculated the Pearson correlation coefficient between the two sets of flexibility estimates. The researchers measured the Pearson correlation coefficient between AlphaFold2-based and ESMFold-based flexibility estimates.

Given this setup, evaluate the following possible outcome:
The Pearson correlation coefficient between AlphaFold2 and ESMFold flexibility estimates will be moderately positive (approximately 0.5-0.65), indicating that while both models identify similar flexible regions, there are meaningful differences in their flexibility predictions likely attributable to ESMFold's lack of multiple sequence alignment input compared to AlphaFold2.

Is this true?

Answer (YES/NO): NO